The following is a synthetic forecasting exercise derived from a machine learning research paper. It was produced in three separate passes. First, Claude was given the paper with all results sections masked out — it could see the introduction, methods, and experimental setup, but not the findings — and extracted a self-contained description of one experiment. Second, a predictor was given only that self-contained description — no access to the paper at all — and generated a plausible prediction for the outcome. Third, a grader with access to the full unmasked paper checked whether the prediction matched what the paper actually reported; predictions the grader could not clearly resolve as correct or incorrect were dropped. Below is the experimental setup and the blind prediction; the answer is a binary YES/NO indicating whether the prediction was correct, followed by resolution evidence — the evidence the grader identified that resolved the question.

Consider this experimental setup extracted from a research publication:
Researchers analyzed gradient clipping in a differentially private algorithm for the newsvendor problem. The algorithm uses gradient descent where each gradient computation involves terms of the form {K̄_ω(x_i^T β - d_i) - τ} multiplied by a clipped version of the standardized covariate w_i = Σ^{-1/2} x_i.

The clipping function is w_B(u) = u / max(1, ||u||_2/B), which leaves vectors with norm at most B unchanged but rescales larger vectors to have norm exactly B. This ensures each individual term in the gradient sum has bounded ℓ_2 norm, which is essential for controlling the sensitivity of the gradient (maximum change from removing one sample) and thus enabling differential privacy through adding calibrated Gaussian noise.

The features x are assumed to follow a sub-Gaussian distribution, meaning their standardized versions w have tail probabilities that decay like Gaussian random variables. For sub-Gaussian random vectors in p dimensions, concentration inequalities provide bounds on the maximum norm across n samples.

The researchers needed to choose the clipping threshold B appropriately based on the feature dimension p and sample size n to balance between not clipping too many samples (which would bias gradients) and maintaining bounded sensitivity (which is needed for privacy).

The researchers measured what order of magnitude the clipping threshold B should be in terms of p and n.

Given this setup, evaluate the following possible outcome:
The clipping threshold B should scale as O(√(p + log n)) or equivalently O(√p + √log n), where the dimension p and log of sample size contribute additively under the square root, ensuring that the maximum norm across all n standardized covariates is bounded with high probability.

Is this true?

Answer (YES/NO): YES